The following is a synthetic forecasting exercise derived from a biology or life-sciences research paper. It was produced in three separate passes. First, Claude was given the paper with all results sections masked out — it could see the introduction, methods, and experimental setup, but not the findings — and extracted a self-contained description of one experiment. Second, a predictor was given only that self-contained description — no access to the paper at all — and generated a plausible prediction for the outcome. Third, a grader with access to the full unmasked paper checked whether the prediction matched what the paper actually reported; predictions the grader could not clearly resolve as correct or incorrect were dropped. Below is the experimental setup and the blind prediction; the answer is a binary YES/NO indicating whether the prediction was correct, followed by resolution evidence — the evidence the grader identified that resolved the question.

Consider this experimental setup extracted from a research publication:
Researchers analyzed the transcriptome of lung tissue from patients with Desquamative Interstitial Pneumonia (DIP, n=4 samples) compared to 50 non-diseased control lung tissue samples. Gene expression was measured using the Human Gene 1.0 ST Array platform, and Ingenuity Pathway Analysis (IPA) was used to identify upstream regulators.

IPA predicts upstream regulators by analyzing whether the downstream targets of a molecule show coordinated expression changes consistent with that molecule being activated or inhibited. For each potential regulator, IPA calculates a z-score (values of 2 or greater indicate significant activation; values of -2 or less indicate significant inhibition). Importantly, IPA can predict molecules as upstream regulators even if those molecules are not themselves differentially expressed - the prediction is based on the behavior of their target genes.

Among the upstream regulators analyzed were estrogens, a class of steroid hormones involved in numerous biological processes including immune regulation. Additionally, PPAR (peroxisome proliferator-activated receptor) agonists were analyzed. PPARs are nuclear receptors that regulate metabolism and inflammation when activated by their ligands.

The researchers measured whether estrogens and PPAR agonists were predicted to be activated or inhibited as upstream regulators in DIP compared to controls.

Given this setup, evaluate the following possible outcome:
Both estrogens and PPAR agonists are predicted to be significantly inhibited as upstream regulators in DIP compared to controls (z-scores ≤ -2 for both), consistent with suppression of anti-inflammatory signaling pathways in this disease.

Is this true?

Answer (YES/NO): NO